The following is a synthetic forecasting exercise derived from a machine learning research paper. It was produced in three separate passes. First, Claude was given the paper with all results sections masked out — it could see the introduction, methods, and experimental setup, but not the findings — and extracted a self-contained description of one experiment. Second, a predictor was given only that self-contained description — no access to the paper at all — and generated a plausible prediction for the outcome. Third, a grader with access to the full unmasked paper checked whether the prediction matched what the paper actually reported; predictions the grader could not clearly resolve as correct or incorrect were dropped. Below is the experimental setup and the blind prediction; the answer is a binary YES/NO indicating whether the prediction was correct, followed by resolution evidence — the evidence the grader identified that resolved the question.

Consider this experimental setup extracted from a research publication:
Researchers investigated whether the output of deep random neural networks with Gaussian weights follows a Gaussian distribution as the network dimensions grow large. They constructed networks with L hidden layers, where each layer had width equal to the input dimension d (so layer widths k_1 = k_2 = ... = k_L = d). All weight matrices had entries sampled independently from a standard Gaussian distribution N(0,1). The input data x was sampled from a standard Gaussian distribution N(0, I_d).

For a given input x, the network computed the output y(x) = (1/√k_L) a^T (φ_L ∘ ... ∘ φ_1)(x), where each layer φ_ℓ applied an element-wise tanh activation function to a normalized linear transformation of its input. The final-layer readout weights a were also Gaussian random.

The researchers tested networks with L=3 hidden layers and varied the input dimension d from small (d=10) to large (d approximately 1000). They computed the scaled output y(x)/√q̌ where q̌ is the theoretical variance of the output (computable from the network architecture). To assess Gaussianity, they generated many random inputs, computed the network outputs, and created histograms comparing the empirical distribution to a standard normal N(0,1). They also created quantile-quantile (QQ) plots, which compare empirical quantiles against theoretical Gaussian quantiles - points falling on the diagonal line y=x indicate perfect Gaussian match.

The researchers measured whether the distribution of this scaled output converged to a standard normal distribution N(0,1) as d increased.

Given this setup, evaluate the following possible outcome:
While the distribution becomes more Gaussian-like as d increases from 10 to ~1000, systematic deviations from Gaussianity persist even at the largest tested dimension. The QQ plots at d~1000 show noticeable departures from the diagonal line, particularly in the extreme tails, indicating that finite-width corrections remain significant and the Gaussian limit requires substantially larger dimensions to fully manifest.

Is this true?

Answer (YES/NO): NO